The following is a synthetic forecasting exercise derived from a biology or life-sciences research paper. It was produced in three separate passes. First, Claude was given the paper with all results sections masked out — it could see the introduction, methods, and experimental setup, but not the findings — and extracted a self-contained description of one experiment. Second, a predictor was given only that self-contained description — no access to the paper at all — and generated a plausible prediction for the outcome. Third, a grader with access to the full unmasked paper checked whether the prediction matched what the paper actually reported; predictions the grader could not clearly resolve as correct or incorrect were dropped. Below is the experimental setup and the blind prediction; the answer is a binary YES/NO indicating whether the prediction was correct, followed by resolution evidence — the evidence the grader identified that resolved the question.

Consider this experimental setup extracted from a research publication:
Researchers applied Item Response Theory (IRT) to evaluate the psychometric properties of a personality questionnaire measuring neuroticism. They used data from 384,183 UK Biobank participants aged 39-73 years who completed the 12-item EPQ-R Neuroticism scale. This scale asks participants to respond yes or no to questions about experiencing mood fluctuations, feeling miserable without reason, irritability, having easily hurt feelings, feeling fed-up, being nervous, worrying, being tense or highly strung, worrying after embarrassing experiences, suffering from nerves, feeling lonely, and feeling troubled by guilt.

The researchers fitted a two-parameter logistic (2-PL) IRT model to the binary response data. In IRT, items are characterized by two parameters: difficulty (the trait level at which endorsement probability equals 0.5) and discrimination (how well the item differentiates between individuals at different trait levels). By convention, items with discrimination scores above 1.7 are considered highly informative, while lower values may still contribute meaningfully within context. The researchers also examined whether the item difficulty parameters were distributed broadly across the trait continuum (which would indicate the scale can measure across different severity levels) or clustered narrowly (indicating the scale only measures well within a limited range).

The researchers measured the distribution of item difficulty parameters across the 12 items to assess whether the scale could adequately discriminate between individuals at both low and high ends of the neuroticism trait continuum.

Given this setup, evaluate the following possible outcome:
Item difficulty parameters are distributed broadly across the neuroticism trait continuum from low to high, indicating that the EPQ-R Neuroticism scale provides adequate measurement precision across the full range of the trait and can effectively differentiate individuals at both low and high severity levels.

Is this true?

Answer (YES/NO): NO